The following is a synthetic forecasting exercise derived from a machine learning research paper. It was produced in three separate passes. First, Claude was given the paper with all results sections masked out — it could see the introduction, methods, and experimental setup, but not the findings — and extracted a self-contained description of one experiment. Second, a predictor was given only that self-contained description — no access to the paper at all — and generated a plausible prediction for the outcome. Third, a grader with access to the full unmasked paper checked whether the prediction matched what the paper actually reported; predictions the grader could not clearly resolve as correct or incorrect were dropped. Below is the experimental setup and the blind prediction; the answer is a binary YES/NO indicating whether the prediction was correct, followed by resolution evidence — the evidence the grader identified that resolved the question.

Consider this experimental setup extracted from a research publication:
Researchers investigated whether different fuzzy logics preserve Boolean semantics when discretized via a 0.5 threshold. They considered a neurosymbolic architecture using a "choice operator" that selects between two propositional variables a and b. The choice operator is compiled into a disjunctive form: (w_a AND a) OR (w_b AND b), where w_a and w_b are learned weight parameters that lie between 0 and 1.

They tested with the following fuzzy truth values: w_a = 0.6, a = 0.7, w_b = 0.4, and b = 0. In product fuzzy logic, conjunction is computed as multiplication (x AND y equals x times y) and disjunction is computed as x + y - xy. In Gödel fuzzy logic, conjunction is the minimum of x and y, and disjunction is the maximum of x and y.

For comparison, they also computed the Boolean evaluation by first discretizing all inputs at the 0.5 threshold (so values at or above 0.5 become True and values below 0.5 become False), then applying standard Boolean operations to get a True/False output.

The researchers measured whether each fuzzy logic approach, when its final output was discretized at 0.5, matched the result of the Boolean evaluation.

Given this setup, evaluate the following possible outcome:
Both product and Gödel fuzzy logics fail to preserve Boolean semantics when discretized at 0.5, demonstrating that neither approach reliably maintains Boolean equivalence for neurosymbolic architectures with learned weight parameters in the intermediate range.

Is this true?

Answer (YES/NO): NO